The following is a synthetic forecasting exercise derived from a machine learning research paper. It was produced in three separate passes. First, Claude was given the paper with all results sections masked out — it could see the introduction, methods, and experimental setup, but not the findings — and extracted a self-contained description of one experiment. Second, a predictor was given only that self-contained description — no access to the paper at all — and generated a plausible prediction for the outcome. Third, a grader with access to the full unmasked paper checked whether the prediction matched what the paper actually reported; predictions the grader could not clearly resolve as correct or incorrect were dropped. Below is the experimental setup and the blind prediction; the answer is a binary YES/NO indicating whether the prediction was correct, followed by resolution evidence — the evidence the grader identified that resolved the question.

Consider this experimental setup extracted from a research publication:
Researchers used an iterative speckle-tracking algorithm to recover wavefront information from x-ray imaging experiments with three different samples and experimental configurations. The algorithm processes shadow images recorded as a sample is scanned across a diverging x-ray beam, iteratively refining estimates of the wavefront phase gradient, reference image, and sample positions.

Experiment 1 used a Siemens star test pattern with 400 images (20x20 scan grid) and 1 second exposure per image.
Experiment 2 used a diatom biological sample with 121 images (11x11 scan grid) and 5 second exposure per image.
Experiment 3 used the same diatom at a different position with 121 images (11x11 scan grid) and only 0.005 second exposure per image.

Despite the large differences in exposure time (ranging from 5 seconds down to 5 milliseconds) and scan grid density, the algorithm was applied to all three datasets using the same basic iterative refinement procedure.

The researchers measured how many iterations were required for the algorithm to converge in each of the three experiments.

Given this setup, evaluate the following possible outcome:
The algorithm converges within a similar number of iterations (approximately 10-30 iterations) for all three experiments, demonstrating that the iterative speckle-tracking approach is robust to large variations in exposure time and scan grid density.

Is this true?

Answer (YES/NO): NO